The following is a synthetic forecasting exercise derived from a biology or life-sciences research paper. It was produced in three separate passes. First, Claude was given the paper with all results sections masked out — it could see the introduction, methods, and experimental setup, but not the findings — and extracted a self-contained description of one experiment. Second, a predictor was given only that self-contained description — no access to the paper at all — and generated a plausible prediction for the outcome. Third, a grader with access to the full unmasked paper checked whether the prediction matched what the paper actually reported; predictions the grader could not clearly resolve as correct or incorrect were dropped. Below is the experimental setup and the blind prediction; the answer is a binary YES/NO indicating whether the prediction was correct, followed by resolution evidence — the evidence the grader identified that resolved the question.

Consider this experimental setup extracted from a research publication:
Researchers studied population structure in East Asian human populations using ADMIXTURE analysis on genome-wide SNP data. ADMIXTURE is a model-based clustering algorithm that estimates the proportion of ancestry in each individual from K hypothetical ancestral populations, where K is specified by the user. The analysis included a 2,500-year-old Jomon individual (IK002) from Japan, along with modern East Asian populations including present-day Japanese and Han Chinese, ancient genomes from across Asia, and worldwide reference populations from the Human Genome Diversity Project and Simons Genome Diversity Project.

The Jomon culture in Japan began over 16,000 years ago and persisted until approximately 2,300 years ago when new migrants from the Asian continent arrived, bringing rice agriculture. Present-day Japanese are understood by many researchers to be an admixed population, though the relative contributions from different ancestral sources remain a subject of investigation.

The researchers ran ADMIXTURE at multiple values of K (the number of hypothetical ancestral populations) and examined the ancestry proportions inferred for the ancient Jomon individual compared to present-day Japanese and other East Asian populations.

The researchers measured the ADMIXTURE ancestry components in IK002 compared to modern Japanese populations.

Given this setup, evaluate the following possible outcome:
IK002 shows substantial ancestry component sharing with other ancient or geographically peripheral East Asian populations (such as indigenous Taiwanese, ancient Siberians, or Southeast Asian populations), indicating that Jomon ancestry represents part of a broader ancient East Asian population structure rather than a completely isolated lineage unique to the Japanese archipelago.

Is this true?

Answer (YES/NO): NO